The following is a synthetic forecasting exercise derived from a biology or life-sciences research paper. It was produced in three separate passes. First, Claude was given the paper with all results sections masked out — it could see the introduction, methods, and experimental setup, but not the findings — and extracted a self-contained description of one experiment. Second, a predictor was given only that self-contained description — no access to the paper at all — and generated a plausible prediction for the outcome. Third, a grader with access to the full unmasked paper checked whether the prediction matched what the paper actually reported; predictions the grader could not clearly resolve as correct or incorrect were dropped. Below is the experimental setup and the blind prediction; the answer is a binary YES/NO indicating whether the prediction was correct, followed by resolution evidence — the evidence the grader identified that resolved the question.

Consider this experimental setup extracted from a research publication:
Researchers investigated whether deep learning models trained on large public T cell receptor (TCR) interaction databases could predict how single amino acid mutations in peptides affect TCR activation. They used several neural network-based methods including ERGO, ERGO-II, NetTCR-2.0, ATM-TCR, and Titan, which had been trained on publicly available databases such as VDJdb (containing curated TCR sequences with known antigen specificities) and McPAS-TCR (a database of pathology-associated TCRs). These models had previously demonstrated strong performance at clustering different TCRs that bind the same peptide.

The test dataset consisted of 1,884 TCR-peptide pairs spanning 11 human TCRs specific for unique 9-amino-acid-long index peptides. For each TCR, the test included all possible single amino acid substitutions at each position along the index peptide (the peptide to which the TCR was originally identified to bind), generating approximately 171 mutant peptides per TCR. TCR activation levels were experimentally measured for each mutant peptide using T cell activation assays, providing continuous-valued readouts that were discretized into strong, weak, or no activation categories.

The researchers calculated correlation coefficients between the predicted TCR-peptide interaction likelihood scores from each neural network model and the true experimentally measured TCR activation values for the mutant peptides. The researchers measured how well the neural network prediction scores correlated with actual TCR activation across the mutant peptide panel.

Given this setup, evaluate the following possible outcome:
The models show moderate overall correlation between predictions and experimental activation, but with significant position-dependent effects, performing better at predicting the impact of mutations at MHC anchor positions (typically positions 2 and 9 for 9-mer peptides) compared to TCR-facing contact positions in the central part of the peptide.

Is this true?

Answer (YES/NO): NO